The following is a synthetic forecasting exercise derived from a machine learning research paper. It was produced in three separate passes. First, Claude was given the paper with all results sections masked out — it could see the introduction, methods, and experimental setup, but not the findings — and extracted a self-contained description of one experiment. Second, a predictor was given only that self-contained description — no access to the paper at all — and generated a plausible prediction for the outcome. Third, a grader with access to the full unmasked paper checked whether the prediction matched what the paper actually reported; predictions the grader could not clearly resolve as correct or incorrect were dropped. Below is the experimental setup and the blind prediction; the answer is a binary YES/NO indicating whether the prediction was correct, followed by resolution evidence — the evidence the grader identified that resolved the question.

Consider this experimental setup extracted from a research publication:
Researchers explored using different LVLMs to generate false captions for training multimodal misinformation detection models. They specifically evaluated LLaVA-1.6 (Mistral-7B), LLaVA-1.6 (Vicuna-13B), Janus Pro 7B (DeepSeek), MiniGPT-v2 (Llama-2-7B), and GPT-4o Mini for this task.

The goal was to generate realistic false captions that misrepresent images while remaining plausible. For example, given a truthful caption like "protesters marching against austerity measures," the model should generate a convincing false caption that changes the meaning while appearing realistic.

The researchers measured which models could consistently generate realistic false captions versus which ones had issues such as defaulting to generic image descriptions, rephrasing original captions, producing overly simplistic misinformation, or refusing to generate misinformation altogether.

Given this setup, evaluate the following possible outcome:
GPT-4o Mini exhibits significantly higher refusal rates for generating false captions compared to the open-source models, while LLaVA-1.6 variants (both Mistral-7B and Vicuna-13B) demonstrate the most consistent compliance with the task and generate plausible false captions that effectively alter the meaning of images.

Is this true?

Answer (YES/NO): NO